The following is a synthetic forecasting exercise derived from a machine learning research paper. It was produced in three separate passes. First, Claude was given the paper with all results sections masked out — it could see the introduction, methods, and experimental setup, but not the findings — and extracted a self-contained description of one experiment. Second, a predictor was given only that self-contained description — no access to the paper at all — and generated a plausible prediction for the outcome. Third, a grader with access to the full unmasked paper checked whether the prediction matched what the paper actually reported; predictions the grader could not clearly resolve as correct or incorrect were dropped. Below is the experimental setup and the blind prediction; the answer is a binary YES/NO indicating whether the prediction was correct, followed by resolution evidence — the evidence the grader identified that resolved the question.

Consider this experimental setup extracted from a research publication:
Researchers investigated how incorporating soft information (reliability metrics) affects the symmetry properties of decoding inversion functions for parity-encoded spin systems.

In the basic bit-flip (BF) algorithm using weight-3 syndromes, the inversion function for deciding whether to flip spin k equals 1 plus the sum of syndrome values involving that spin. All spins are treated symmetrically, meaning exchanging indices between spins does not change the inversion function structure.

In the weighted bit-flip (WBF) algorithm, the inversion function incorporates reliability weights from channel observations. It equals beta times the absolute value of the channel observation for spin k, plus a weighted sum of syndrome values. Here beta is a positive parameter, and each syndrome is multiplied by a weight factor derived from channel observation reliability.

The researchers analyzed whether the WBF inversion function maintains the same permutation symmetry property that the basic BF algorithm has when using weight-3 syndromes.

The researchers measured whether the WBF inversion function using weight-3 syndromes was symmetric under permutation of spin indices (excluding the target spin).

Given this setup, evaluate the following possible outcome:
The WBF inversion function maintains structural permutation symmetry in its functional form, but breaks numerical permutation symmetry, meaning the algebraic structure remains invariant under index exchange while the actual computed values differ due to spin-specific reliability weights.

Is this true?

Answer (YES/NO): NO